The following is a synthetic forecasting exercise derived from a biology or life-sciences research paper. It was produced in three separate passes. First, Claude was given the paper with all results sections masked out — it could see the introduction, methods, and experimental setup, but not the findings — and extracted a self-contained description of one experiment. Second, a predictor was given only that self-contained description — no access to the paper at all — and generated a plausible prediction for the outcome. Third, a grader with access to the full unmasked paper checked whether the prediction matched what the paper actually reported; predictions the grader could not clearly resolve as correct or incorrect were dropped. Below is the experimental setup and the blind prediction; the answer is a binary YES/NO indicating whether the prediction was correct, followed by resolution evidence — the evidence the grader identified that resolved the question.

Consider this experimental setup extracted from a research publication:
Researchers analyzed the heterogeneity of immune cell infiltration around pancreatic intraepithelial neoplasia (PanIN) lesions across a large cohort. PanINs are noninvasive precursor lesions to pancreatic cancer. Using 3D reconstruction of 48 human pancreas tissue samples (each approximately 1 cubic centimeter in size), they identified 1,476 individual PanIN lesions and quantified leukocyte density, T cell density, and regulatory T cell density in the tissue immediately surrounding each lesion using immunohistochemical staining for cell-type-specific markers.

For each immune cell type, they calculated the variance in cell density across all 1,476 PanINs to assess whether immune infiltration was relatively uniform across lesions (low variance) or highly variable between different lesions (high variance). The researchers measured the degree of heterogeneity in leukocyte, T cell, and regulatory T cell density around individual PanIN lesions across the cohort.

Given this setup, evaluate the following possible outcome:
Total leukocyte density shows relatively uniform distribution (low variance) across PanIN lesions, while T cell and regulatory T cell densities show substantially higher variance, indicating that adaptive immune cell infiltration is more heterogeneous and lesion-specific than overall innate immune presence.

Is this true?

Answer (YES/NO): NO